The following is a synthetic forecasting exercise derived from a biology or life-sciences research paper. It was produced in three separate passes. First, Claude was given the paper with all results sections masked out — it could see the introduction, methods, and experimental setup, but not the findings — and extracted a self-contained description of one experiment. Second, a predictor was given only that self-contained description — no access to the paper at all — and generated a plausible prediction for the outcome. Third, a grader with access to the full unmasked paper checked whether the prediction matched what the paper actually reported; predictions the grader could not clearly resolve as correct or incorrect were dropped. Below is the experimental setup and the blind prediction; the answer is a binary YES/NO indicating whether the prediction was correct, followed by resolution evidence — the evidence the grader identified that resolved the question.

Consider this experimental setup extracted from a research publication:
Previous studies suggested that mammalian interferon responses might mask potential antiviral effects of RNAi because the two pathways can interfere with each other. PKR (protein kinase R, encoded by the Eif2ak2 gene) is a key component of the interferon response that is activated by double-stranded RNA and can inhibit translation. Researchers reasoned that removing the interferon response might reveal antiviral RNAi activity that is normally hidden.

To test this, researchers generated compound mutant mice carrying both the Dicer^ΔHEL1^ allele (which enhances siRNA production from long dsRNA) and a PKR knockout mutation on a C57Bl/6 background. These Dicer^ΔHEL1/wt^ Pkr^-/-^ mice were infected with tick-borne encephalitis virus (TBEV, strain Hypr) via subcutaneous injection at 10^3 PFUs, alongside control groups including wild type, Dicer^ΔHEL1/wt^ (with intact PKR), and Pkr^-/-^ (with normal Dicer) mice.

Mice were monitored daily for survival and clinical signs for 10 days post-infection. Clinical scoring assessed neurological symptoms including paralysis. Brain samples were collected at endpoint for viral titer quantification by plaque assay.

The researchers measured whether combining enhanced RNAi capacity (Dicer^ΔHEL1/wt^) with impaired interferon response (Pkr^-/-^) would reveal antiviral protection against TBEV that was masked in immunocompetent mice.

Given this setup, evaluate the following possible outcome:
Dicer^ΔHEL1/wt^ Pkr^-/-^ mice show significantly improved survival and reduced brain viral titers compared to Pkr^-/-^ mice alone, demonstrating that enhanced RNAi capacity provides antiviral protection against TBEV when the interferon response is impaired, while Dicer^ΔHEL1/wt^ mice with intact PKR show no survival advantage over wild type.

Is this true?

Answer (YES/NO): NO